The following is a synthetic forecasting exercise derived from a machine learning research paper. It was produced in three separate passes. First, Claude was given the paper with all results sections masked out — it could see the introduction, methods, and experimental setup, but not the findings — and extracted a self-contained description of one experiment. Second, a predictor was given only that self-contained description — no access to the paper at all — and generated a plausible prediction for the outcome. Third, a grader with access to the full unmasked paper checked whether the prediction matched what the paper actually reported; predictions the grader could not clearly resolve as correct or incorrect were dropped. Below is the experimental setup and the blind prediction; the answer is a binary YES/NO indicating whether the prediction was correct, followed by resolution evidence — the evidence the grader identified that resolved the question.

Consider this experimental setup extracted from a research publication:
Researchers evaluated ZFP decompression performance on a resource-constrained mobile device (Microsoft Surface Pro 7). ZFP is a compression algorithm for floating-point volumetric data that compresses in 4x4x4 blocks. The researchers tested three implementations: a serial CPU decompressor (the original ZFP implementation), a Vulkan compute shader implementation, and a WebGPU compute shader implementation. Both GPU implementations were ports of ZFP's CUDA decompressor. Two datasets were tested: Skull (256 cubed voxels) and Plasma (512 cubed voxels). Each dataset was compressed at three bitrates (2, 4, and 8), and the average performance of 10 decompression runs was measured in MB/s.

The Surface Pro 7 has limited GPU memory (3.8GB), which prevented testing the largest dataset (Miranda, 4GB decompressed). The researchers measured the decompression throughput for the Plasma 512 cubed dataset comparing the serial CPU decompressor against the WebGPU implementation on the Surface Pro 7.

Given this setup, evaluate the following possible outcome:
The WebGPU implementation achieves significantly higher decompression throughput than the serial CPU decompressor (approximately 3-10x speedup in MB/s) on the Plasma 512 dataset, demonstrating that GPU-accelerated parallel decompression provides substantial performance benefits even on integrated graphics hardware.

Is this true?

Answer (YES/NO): NO